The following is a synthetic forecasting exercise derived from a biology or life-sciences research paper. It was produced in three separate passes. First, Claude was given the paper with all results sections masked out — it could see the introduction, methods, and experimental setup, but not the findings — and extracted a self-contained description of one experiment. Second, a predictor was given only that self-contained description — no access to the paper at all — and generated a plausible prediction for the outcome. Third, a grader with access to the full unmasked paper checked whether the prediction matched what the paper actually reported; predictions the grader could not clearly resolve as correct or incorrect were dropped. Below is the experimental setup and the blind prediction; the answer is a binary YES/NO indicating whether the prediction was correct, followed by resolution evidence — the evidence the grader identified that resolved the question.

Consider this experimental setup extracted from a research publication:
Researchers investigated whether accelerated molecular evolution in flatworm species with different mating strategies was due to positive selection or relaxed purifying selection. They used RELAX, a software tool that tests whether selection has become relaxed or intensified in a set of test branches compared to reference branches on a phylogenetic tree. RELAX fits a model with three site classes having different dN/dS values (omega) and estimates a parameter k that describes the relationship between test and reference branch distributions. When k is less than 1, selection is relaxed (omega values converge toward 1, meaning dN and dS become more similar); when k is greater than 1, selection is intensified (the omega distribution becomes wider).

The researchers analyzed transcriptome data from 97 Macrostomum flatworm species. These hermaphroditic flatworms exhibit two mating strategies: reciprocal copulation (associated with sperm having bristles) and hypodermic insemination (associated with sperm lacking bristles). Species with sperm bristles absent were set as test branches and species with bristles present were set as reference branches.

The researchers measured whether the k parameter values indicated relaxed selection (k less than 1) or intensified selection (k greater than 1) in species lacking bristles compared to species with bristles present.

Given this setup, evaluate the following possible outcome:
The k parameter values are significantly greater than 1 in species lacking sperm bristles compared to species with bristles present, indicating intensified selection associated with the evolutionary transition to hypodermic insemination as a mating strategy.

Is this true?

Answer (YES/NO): NO